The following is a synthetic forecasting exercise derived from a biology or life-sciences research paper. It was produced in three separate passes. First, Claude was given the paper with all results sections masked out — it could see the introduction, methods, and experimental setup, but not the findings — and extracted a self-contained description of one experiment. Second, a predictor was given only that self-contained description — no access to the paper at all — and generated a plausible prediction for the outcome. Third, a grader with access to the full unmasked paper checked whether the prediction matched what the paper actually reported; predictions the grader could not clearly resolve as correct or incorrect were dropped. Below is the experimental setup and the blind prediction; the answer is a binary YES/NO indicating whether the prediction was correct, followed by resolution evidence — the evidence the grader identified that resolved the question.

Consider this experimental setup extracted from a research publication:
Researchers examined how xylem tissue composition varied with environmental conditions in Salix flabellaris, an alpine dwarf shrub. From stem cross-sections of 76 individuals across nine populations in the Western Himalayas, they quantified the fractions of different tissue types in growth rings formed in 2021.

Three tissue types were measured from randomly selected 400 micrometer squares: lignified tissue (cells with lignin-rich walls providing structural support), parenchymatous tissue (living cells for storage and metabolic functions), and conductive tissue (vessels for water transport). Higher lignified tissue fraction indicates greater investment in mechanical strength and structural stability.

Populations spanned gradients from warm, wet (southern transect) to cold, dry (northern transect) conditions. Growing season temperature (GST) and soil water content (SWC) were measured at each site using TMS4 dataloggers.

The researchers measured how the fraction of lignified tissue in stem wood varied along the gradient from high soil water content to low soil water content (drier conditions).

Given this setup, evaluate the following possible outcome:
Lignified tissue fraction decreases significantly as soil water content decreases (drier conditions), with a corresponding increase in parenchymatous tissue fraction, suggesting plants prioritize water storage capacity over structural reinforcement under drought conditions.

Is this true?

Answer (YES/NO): NO